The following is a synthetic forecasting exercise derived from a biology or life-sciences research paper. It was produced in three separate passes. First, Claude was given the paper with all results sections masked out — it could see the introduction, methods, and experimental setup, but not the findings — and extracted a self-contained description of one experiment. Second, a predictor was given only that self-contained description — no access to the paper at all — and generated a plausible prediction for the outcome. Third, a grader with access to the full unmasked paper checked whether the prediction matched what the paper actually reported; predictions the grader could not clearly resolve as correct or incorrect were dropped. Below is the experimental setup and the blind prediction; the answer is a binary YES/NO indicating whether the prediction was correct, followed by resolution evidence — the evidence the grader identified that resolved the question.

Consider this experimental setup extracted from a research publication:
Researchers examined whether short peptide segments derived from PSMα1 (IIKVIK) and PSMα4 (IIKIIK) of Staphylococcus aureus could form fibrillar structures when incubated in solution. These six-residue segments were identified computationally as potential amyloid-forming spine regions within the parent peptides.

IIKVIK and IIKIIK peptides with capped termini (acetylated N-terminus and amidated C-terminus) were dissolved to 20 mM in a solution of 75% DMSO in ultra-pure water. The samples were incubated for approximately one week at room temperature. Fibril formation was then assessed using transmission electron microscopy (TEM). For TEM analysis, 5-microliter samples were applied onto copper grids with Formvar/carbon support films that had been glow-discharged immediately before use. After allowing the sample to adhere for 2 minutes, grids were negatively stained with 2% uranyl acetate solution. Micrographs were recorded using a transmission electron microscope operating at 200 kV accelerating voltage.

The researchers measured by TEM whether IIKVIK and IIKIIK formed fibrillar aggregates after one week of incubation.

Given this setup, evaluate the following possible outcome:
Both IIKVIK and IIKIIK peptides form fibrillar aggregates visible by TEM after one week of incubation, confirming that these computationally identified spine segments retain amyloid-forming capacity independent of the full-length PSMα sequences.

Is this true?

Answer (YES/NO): YES